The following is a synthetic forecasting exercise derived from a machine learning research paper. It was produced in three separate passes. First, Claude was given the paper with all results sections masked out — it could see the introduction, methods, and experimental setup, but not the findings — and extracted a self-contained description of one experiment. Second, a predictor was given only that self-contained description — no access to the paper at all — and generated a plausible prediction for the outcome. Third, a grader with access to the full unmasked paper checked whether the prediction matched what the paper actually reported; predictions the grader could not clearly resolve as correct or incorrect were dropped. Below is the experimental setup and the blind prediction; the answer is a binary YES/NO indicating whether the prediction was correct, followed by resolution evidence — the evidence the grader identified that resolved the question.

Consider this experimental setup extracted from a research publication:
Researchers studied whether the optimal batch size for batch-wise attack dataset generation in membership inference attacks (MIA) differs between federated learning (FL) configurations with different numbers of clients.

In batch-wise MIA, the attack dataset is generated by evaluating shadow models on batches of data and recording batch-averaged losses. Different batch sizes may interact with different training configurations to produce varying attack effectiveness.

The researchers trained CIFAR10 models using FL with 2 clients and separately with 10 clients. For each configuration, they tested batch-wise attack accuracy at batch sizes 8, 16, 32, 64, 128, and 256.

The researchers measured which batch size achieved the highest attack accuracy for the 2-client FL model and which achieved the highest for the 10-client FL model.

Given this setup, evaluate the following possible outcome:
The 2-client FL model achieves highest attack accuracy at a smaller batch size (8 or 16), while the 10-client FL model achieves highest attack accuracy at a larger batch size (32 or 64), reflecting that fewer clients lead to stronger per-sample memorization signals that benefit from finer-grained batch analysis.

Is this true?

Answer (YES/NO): NO